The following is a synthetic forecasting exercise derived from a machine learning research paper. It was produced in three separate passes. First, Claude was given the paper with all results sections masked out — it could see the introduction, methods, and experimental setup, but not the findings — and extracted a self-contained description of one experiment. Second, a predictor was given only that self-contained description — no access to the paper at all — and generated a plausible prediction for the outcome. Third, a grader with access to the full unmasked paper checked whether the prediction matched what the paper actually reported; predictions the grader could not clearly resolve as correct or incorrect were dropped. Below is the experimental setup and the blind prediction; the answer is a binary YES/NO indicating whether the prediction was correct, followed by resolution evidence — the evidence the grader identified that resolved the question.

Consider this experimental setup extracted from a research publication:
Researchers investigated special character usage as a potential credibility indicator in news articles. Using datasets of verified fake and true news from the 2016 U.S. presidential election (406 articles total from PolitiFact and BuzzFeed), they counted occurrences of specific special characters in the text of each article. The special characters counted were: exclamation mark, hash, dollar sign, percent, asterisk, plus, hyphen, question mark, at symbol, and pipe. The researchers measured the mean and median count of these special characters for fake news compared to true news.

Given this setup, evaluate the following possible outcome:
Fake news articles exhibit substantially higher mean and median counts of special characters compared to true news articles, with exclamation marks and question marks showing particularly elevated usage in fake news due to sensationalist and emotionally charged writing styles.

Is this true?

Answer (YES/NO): NO